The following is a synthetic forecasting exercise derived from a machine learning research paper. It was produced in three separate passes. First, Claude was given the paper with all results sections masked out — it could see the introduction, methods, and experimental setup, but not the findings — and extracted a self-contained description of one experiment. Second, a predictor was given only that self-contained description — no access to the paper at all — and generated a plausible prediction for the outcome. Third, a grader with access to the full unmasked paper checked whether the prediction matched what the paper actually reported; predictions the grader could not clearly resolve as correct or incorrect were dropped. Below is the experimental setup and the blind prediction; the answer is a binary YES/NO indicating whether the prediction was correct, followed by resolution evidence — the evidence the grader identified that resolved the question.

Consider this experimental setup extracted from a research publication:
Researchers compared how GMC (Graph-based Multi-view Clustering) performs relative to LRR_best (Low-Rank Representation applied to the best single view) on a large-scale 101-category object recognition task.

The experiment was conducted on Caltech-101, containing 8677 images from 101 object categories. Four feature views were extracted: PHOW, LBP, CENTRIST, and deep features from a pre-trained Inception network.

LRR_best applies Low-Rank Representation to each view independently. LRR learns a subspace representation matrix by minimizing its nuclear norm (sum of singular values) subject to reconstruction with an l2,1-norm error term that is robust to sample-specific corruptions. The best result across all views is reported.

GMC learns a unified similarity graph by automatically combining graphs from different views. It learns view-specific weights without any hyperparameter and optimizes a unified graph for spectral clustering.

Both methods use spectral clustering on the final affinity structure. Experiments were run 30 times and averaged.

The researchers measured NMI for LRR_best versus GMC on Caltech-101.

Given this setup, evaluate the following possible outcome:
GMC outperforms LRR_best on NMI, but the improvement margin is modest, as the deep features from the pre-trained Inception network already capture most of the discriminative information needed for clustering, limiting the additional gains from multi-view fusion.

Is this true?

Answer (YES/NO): NO